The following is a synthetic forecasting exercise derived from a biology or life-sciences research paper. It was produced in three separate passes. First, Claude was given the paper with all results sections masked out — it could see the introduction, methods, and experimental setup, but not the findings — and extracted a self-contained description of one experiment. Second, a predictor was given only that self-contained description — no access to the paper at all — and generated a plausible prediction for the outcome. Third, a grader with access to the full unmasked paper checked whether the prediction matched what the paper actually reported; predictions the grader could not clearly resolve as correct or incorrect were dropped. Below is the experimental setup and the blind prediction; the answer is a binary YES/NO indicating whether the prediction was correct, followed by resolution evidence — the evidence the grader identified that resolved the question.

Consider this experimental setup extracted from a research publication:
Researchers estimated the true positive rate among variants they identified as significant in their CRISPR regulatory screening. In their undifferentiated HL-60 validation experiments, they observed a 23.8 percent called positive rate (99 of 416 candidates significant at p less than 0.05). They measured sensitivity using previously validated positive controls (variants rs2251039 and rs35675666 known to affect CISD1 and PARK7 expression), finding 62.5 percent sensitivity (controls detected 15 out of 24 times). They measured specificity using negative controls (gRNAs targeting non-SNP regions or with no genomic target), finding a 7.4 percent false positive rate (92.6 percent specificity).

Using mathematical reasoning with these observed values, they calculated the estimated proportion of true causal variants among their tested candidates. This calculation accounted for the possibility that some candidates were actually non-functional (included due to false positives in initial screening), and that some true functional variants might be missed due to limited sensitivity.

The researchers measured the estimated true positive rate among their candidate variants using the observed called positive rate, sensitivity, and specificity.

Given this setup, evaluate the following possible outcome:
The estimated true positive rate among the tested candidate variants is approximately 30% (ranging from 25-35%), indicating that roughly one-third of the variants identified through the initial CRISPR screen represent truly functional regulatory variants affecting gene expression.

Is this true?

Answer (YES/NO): YES